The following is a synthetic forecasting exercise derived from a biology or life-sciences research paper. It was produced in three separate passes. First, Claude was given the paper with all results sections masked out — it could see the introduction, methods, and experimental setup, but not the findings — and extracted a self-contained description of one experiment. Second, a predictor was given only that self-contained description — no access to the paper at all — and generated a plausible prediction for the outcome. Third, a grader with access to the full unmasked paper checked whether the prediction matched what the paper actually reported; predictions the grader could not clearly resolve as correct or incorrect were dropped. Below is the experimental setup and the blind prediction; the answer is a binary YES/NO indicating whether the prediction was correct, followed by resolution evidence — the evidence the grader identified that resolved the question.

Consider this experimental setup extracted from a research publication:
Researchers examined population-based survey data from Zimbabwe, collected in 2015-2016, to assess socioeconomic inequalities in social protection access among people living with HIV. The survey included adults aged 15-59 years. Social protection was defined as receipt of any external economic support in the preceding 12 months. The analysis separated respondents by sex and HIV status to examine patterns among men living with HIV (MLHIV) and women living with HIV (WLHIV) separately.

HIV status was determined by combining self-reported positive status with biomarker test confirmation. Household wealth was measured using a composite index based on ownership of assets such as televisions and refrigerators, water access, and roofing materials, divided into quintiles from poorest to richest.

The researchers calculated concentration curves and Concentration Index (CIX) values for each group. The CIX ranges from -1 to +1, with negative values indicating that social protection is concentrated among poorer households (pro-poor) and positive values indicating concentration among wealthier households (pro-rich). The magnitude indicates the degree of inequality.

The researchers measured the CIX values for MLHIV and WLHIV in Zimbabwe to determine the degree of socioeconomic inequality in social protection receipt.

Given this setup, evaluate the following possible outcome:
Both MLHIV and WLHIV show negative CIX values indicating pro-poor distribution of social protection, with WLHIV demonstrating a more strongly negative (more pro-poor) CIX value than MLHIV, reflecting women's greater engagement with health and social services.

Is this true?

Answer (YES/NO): YES